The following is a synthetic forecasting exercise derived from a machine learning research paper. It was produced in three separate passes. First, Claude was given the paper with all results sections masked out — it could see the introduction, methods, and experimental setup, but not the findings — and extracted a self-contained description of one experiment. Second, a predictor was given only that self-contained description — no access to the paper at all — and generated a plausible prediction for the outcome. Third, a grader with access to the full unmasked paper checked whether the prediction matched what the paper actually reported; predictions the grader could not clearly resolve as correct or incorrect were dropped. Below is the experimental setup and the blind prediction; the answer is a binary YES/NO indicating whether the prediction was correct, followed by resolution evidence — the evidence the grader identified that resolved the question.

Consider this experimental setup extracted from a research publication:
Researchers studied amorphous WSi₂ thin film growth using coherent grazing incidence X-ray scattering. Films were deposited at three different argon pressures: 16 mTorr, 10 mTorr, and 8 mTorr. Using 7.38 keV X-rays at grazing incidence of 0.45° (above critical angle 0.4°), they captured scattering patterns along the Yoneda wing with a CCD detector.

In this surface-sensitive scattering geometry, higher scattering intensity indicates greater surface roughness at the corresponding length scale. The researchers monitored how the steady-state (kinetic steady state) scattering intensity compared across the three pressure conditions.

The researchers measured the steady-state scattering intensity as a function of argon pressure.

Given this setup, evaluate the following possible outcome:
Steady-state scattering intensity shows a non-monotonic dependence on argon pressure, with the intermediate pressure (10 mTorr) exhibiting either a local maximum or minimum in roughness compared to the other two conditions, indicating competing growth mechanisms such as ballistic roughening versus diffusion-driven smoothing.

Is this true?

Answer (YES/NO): NO